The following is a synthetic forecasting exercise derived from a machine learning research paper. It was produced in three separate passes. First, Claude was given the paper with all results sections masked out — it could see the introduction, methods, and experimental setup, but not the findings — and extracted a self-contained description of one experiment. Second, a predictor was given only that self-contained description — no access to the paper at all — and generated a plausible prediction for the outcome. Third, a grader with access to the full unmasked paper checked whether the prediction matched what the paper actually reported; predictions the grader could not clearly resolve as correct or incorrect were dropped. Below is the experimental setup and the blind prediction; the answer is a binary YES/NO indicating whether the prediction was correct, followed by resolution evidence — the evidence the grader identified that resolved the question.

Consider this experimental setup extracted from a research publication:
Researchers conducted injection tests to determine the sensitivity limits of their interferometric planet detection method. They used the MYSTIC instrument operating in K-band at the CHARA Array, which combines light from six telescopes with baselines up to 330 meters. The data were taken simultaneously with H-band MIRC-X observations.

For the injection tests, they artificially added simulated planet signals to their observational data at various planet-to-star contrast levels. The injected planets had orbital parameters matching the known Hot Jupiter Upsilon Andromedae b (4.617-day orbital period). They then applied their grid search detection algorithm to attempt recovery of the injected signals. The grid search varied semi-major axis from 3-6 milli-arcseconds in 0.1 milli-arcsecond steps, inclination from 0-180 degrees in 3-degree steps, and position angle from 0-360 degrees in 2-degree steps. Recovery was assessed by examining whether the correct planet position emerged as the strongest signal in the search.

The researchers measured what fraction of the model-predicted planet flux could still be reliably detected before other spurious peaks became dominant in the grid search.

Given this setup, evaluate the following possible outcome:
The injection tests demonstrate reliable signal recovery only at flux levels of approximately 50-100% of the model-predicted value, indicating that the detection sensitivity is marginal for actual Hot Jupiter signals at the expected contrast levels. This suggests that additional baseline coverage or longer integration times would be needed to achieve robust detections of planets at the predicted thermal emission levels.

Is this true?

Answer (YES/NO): NO